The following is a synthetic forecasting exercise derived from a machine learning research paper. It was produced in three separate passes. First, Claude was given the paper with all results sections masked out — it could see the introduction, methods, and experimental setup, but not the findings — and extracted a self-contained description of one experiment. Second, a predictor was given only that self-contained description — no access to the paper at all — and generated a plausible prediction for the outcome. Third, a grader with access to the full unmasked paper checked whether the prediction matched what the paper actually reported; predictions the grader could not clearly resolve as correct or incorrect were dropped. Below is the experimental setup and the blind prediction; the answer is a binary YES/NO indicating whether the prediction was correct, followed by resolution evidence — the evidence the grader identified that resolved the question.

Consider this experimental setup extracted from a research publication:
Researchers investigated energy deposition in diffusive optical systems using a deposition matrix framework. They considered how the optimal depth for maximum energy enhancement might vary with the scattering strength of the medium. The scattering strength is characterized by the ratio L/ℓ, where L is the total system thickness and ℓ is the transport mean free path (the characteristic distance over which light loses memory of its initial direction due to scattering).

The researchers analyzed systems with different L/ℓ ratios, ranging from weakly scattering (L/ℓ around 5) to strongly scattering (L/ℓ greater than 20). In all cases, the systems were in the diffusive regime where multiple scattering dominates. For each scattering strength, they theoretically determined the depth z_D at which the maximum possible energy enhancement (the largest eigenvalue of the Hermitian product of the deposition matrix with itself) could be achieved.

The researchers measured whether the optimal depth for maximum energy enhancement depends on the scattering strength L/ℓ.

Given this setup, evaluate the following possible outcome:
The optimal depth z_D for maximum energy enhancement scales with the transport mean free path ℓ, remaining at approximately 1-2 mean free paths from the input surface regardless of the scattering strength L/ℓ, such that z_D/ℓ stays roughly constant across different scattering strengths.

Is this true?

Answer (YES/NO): NO